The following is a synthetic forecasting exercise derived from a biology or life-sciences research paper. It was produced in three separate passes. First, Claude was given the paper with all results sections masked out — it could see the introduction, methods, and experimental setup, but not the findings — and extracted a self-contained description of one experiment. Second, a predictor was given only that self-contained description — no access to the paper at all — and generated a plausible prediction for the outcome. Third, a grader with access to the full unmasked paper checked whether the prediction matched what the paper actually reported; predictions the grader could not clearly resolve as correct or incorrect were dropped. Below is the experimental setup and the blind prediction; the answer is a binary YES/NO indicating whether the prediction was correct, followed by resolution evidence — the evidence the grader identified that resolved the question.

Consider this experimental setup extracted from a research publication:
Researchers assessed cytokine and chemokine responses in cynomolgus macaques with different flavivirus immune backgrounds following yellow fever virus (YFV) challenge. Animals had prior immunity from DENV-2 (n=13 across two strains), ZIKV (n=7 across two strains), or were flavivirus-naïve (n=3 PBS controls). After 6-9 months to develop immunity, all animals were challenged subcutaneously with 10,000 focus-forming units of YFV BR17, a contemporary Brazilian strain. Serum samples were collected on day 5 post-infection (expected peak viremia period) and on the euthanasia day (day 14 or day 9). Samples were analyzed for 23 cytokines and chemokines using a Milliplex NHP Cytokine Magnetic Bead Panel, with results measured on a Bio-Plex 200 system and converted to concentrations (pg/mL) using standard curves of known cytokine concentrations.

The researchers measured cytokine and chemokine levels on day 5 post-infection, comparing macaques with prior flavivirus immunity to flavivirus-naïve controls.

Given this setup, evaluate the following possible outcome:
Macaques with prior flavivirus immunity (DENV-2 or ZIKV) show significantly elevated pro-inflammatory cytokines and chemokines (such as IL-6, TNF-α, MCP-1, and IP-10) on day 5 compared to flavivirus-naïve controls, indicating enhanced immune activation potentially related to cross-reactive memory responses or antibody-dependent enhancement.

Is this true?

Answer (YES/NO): NO